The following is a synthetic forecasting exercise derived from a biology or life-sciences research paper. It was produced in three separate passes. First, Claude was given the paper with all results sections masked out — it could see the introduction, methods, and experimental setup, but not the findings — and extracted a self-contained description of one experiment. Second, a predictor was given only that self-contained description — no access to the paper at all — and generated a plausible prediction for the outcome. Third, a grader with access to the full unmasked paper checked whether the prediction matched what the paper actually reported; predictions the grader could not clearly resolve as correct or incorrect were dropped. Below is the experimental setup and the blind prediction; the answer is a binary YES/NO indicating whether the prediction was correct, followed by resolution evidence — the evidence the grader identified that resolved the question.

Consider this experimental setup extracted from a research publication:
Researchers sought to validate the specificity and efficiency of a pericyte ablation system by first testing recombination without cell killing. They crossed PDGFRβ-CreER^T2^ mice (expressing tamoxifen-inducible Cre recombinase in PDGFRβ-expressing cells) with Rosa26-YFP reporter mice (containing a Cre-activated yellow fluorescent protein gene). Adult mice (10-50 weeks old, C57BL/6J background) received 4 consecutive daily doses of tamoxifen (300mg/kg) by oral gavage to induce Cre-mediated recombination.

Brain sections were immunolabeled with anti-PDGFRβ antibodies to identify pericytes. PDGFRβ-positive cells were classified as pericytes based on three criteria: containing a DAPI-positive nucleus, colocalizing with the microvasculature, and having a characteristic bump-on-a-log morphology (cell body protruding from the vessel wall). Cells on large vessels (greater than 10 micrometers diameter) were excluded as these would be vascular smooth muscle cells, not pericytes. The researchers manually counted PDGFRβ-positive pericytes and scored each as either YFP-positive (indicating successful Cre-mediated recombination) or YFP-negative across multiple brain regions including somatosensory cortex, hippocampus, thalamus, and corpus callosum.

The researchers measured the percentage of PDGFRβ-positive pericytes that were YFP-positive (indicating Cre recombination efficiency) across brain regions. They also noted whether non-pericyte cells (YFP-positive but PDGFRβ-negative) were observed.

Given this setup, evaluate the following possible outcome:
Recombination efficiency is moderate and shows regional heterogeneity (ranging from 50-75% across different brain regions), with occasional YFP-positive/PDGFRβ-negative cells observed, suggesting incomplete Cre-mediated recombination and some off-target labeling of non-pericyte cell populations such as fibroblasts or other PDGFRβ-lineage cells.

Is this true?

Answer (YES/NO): YES